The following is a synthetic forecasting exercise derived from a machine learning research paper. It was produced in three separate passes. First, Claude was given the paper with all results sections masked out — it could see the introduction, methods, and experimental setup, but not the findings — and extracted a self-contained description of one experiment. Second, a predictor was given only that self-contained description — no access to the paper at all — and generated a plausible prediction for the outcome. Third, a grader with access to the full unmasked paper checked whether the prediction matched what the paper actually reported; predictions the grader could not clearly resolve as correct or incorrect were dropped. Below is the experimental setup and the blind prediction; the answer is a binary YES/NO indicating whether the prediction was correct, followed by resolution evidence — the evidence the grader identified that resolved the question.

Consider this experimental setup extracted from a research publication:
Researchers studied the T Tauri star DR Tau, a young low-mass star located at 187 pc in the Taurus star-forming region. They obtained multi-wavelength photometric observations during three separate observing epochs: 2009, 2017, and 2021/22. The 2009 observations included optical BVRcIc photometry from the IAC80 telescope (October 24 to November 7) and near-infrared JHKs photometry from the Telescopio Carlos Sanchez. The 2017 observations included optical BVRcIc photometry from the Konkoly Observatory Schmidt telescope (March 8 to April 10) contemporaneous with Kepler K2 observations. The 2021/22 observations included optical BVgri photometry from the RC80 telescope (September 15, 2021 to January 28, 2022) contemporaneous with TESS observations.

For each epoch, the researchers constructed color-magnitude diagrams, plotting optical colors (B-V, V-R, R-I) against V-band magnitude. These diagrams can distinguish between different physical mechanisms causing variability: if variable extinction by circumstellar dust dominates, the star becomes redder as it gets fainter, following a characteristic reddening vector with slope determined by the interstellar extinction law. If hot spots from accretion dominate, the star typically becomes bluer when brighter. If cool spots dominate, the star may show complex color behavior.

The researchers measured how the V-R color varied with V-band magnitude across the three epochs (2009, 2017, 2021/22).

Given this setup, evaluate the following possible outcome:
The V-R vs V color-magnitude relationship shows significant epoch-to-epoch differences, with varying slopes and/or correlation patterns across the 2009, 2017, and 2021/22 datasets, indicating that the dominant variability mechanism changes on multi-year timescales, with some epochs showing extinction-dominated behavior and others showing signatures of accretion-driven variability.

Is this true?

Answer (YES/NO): NO